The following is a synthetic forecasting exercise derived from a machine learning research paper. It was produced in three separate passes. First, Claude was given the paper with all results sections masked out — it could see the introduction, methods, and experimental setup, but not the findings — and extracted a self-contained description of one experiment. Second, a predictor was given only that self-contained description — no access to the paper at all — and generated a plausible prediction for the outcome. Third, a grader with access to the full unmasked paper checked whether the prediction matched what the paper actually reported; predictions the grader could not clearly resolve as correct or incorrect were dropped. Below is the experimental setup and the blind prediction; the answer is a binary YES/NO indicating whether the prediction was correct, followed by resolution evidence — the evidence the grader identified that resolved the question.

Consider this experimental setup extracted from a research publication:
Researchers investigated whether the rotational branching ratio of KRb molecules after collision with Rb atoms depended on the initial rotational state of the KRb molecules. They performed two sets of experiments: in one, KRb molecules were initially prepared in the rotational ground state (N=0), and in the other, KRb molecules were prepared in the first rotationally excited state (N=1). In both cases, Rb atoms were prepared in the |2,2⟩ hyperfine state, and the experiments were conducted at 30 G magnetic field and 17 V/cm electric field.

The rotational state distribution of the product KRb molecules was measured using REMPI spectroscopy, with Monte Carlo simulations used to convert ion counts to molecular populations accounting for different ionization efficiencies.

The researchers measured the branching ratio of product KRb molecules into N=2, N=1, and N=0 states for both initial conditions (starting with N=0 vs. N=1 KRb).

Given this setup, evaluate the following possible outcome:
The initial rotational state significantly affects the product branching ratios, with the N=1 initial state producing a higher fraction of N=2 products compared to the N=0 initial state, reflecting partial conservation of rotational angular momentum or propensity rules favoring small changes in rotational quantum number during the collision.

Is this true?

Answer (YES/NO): NO